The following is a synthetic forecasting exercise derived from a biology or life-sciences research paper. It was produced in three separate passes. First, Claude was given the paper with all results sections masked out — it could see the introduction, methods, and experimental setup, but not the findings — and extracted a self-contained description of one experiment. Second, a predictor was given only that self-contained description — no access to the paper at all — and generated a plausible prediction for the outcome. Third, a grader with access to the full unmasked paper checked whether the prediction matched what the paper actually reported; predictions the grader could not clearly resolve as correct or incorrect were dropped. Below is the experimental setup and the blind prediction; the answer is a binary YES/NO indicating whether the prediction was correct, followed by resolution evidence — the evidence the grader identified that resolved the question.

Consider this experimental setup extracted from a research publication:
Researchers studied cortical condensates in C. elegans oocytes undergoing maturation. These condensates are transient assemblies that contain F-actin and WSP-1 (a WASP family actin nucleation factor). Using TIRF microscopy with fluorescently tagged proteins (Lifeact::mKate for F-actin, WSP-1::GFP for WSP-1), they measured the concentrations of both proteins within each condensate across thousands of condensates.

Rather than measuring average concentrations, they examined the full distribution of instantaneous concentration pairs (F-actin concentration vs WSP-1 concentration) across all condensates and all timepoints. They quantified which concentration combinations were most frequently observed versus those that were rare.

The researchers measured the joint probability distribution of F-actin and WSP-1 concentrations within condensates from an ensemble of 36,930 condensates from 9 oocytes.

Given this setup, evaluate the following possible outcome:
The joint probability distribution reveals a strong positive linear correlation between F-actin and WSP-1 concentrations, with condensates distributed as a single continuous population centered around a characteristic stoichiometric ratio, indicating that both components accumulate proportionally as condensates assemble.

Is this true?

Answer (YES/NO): NO